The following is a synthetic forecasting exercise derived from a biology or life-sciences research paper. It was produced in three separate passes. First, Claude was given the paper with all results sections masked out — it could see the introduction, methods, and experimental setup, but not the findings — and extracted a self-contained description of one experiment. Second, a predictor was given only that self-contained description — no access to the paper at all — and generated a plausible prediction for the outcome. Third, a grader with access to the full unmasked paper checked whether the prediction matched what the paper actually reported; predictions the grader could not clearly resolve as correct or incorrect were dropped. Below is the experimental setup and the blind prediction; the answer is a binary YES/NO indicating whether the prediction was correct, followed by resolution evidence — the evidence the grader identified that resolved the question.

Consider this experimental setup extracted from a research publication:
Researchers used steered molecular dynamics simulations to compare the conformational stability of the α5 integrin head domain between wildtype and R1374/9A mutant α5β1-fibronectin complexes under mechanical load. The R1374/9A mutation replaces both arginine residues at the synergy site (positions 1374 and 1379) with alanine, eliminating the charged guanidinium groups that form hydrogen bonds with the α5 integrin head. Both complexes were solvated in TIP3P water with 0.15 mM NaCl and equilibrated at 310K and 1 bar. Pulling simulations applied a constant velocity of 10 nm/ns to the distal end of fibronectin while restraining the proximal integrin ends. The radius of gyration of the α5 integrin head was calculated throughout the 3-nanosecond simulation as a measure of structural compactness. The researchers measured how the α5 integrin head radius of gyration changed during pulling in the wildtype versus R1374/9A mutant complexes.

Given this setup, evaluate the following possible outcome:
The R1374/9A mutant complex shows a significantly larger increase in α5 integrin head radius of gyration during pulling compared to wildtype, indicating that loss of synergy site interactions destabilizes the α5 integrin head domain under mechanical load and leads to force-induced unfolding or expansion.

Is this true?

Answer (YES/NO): NO